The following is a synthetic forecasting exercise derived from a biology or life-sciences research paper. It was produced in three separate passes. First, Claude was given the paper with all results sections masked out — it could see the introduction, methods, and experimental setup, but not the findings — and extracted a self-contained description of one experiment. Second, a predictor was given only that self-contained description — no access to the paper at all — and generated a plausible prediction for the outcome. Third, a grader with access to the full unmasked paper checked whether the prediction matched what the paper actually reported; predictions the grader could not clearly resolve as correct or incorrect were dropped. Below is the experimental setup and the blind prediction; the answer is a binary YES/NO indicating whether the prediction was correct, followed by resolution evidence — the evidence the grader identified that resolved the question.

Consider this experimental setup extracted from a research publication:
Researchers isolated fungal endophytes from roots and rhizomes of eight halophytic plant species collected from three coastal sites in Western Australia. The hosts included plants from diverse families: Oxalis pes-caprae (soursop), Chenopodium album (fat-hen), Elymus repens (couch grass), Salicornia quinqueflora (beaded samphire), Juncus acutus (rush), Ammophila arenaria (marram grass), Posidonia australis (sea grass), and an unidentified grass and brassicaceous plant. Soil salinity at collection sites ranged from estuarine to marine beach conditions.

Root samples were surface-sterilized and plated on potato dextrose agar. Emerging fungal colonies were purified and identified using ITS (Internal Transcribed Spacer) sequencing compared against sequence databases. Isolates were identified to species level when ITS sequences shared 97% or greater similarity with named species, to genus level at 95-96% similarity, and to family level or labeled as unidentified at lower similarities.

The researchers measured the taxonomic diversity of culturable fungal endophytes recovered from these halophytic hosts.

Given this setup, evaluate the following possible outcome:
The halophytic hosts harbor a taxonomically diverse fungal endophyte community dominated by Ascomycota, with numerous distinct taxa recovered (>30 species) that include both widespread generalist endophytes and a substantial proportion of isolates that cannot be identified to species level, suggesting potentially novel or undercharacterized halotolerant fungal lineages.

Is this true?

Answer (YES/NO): NO